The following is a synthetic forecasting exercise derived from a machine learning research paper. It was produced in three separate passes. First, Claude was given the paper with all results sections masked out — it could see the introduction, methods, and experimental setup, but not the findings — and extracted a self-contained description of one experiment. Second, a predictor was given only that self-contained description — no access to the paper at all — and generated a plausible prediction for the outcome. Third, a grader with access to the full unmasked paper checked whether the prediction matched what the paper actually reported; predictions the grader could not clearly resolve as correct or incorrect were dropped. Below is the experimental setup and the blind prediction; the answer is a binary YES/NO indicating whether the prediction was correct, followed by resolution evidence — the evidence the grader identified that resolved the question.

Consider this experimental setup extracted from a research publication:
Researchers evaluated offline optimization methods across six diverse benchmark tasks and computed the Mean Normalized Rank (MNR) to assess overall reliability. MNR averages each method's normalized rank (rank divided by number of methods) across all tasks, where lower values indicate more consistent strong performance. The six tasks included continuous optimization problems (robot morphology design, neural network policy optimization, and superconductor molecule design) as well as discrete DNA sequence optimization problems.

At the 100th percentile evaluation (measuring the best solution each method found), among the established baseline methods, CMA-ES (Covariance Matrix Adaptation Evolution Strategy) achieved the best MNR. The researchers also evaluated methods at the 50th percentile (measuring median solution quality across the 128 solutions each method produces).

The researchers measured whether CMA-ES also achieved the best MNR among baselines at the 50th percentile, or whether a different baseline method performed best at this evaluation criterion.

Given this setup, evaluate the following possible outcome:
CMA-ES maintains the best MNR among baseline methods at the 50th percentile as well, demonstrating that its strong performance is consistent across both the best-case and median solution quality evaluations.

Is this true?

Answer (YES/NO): NO